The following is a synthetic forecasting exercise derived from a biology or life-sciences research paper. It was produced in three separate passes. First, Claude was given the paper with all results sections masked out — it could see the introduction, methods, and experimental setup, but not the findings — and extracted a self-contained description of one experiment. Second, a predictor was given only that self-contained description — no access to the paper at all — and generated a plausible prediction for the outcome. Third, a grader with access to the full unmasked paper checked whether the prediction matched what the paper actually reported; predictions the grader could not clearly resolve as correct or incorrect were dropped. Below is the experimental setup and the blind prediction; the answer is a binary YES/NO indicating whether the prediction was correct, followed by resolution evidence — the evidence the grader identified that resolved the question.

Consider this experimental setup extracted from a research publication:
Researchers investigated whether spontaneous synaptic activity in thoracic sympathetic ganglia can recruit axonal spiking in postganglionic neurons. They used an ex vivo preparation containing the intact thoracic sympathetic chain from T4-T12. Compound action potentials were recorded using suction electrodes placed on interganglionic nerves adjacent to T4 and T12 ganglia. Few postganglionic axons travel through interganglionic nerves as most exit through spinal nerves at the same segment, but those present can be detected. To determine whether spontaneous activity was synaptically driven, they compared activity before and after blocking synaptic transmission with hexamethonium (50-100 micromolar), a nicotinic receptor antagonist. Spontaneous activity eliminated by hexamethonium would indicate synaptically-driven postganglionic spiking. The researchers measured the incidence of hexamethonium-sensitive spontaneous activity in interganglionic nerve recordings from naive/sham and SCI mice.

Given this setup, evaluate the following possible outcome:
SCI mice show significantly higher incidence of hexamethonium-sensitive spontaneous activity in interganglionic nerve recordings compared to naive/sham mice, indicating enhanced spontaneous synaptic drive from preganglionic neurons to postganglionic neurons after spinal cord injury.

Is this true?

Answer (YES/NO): NO